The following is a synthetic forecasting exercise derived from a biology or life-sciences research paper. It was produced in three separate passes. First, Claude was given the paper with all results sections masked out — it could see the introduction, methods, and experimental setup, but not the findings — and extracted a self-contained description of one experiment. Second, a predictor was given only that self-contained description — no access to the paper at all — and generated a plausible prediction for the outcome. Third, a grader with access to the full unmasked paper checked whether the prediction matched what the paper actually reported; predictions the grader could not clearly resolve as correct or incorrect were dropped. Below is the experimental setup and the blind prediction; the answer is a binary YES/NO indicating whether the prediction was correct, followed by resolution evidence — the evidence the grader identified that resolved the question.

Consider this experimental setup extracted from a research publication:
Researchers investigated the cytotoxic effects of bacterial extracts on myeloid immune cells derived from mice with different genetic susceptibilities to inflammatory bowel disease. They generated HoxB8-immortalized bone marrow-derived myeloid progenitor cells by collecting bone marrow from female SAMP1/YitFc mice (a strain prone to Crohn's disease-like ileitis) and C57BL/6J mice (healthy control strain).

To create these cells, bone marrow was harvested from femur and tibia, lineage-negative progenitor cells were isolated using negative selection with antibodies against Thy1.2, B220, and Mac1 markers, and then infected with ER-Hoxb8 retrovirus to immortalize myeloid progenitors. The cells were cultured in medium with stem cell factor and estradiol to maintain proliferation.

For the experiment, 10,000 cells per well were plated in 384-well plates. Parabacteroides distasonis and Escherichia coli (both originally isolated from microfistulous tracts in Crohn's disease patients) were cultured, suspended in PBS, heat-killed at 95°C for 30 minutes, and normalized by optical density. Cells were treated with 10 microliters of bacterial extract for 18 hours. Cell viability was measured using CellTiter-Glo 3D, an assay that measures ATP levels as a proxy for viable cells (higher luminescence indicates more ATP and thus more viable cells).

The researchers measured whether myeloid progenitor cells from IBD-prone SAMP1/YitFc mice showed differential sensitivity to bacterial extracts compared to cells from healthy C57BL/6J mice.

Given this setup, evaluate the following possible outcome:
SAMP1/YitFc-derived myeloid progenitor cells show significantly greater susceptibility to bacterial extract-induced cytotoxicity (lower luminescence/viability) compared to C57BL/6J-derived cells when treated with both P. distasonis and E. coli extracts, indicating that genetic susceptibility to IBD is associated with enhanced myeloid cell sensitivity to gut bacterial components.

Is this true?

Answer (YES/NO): NO